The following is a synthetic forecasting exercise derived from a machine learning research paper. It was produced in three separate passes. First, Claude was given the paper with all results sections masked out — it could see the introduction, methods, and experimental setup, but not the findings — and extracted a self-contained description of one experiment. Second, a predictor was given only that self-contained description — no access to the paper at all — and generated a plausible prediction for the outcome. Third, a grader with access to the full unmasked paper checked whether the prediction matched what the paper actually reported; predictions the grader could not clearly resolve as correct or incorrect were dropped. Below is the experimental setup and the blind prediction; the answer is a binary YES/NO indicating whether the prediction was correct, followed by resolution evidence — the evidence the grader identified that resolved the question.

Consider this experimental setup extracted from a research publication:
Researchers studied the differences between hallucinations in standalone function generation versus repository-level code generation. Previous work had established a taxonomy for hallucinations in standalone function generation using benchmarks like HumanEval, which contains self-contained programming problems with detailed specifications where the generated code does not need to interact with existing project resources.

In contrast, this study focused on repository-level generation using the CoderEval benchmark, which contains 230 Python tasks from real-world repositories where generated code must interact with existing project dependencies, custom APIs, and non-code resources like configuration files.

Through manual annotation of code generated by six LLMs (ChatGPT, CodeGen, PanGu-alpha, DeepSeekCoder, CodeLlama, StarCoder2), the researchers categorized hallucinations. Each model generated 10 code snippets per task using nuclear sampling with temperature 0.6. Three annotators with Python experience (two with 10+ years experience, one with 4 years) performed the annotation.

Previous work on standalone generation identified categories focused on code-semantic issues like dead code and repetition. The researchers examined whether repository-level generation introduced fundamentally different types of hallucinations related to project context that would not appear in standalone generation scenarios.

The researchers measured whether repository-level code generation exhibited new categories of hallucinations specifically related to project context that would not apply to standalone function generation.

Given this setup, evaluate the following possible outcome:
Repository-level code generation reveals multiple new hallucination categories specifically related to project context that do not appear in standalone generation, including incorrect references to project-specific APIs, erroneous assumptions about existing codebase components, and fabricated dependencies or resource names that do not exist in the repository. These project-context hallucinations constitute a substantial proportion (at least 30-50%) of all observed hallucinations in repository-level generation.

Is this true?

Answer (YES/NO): NO